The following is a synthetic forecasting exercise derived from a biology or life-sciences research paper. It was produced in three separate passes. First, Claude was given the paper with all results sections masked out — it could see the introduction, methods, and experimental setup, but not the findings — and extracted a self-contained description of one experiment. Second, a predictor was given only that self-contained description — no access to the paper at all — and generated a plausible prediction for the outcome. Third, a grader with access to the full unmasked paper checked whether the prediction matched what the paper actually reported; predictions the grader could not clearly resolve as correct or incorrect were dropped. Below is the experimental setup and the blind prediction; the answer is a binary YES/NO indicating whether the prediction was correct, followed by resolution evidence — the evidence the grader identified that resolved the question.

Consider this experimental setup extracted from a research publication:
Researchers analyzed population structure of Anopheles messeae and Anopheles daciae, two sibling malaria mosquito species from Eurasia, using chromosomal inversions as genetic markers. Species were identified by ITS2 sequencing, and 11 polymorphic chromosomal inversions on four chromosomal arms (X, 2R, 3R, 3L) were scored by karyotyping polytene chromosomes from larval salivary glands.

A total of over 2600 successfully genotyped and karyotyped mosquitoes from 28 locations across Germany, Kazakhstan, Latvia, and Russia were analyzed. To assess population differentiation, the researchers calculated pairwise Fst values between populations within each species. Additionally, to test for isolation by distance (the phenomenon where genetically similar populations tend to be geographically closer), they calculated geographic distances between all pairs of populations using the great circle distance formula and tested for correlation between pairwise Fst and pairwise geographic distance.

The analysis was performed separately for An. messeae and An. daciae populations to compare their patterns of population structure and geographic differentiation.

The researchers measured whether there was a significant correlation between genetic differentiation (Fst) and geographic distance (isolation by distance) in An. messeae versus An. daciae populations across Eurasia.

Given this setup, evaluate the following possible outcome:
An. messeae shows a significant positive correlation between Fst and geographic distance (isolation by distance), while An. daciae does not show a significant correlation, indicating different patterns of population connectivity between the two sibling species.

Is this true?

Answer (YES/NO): NO